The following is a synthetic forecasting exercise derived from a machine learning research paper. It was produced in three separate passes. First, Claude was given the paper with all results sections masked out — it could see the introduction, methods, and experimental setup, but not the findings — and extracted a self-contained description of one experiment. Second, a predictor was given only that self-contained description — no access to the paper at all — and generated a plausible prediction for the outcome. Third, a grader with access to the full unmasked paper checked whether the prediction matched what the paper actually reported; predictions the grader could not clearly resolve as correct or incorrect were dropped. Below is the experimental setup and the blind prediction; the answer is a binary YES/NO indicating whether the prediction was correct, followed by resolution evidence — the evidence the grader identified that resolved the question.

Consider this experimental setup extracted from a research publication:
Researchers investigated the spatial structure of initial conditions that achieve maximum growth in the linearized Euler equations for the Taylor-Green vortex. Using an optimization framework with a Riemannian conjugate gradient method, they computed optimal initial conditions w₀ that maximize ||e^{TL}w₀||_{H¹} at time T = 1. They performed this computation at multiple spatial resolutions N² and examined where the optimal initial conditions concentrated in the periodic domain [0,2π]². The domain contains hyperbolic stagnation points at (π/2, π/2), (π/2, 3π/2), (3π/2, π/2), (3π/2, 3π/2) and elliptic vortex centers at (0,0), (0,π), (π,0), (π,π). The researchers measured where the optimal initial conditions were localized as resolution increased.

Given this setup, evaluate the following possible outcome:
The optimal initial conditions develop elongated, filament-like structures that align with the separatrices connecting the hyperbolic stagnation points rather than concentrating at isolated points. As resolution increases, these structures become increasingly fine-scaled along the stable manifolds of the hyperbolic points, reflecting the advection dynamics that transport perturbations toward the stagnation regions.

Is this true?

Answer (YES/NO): NO